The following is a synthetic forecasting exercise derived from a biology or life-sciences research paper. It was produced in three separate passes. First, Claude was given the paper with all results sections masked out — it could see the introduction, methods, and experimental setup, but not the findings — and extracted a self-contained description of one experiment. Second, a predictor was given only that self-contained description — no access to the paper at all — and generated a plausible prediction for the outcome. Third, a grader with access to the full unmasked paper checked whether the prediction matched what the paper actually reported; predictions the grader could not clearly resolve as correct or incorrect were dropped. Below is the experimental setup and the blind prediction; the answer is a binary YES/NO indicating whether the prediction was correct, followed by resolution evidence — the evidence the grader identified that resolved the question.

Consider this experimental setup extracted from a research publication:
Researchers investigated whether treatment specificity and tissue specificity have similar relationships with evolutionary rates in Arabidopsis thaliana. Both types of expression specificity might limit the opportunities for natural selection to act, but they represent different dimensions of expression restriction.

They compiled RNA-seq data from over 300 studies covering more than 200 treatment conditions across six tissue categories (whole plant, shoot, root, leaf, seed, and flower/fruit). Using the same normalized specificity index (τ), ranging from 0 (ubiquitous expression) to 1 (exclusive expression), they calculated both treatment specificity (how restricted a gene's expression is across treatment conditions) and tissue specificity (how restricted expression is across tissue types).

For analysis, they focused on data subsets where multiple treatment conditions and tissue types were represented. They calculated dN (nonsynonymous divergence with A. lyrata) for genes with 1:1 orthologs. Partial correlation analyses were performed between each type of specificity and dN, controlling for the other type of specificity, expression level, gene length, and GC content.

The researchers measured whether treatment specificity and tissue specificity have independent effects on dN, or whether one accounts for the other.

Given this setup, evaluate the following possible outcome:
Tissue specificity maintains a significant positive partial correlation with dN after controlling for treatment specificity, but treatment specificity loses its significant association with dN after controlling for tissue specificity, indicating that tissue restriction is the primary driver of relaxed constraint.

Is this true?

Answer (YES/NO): NO